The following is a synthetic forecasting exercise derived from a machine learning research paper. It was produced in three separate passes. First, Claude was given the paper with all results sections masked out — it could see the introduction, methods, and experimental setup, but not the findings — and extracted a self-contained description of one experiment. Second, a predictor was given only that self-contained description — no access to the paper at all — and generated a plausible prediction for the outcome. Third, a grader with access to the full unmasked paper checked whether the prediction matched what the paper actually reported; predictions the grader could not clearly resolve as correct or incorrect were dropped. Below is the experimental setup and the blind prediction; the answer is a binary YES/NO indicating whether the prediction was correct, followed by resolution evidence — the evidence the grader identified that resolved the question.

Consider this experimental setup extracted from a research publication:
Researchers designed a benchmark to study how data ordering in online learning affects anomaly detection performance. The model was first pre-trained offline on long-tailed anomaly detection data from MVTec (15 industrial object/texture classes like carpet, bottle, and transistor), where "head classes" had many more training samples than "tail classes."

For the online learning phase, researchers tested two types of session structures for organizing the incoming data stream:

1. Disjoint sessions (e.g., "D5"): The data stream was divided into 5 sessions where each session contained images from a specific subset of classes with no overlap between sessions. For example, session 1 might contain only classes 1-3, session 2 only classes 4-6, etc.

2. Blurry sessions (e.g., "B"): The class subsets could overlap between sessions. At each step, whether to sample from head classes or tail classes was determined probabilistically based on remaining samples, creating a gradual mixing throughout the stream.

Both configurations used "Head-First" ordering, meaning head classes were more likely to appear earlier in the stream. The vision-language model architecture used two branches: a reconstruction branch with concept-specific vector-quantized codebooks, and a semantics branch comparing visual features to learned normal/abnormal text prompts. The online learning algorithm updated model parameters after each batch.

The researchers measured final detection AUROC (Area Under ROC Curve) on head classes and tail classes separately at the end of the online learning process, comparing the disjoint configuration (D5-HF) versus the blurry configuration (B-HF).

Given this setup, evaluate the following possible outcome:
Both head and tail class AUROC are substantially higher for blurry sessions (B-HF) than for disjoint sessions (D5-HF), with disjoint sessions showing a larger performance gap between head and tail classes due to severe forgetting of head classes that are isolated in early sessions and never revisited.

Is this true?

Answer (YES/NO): NO